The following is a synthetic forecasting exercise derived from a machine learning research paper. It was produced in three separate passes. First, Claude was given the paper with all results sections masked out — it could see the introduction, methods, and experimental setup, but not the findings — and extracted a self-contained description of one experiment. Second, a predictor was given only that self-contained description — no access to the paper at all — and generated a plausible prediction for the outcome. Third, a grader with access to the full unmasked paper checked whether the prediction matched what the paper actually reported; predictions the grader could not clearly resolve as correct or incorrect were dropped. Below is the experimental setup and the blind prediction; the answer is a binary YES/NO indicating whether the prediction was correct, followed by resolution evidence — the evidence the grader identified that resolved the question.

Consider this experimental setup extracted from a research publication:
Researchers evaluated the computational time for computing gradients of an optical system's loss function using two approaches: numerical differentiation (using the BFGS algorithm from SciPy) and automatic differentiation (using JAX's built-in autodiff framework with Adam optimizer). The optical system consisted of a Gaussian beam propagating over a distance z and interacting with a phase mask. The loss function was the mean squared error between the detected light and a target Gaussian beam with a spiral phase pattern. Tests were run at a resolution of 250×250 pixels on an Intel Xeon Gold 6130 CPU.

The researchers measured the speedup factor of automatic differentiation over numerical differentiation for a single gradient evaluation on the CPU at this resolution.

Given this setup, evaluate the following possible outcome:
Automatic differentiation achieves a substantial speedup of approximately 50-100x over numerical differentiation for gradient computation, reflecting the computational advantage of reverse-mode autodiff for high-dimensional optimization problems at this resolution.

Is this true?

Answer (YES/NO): NO